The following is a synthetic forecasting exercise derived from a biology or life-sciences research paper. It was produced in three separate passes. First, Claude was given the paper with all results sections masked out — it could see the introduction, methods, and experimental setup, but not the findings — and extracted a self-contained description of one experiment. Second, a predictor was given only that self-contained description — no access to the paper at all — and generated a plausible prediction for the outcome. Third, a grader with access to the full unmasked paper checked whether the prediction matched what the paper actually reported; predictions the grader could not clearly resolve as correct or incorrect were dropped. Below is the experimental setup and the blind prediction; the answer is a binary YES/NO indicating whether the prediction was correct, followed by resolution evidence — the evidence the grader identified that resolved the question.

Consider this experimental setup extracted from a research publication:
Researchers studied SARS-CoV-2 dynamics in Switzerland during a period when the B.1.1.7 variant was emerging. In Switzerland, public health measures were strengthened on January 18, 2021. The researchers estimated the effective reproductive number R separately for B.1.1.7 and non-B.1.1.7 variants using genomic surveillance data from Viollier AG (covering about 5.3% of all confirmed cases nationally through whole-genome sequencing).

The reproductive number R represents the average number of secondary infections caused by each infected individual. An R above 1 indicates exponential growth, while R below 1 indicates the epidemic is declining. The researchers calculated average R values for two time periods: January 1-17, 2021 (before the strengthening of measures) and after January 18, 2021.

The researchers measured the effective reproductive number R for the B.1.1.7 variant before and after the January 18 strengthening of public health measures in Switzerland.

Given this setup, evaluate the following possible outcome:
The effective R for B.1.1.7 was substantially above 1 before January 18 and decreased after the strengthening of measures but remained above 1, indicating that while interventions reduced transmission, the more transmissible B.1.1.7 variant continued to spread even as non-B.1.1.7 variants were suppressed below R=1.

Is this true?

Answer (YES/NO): YES